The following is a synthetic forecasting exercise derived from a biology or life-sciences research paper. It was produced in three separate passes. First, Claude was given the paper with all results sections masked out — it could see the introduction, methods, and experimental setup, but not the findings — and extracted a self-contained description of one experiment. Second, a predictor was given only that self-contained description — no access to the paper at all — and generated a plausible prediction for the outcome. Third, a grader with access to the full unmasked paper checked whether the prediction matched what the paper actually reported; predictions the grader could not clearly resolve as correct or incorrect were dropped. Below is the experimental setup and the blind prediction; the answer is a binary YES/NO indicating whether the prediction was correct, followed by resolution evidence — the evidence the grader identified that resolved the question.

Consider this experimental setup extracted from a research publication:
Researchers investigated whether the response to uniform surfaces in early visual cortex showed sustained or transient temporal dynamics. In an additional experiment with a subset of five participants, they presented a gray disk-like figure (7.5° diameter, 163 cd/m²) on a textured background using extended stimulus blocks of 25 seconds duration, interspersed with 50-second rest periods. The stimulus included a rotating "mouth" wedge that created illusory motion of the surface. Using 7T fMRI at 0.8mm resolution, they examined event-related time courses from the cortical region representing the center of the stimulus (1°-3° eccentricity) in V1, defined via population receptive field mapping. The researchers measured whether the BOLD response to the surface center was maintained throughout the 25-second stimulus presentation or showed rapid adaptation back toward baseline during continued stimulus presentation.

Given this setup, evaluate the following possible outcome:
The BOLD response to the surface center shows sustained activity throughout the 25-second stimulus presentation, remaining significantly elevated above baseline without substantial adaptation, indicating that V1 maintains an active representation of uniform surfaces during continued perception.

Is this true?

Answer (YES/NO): NO